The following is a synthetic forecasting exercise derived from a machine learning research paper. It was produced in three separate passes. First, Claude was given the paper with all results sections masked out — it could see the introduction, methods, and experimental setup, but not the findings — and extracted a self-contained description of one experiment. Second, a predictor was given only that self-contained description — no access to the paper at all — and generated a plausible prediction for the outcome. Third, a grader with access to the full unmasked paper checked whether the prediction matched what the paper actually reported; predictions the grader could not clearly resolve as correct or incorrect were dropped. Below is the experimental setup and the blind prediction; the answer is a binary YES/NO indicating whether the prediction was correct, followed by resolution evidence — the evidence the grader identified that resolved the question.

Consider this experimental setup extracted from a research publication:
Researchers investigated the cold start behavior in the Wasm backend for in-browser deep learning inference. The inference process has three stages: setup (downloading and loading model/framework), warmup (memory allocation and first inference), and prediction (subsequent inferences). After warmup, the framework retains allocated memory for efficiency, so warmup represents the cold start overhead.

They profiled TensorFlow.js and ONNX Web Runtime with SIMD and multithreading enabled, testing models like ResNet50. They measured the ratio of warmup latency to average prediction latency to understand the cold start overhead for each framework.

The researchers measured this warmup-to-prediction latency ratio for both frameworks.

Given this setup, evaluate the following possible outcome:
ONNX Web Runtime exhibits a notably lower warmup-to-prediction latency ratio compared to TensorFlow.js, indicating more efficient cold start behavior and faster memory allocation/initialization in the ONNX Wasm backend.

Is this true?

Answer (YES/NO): YES